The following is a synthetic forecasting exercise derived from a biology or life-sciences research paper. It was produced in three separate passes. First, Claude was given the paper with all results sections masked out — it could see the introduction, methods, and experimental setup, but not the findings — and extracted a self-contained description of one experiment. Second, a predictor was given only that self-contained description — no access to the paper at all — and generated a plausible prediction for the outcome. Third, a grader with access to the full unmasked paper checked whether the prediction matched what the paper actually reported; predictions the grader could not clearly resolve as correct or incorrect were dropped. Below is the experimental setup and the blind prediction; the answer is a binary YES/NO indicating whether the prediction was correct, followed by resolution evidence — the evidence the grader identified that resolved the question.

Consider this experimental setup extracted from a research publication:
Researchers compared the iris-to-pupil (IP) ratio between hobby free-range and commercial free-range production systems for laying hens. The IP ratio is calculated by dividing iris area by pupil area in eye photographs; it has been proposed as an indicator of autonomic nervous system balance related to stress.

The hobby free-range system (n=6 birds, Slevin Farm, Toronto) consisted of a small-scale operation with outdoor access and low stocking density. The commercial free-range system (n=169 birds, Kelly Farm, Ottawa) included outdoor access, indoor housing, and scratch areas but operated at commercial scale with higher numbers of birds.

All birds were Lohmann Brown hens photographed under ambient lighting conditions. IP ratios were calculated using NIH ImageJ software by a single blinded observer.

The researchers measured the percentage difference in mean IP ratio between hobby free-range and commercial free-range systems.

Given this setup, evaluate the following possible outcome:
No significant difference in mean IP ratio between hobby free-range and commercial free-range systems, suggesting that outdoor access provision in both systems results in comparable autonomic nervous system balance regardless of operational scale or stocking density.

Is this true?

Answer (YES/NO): NO